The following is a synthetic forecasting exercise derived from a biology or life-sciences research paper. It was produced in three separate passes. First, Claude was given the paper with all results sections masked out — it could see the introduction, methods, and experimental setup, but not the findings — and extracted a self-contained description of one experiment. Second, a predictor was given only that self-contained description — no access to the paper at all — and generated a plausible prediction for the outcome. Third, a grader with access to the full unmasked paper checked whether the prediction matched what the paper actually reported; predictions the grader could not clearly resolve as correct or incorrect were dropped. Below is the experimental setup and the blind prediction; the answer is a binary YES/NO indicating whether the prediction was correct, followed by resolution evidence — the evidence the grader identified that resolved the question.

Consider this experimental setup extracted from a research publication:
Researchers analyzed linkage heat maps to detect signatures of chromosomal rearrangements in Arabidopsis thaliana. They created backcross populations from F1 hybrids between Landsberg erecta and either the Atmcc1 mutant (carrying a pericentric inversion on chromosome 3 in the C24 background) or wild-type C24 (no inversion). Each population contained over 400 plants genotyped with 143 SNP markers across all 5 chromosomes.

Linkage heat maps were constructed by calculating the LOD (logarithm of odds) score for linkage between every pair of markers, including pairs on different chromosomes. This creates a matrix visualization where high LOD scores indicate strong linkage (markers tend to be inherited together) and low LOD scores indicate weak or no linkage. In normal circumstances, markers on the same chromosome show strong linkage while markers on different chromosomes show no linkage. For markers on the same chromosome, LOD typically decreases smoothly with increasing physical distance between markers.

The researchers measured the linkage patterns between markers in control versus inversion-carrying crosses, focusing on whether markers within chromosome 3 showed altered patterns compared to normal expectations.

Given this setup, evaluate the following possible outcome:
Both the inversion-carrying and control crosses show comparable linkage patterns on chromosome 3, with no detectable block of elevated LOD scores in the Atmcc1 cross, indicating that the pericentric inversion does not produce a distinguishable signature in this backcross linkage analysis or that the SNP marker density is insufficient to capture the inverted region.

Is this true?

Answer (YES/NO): NO